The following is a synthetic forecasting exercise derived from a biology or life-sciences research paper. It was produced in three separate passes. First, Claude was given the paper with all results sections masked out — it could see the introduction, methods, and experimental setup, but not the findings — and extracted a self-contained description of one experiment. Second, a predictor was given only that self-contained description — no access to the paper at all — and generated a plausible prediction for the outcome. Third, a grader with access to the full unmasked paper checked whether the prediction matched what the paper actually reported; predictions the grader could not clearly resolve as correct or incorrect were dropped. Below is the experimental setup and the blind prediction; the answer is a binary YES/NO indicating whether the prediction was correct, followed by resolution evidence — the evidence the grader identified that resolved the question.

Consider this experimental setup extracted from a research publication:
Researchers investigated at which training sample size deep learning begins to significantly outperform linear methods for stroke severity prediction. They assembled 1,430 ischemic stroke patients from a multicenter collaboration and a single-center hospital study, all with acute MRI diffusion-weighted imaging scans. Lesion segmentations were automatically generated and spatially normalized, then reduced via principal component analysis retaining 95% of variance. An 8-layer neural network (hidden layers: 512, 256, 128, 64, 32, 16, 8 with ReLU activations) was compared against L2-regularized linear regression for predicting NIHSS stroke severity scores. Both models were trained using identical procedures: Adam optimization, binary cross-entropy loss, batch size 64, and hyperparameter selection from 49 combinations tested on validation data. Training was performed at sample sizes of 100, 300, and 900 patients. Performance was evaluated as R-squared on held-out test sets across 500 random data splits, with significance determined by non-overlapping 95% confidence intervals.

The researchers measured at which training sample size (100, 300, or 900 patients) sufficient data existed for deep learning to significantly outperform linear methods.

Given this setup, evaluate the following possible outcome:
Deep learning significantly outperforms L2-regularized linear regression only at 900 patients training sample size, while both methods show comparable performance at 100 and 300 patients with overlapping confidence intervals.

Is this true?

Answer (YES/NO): NO